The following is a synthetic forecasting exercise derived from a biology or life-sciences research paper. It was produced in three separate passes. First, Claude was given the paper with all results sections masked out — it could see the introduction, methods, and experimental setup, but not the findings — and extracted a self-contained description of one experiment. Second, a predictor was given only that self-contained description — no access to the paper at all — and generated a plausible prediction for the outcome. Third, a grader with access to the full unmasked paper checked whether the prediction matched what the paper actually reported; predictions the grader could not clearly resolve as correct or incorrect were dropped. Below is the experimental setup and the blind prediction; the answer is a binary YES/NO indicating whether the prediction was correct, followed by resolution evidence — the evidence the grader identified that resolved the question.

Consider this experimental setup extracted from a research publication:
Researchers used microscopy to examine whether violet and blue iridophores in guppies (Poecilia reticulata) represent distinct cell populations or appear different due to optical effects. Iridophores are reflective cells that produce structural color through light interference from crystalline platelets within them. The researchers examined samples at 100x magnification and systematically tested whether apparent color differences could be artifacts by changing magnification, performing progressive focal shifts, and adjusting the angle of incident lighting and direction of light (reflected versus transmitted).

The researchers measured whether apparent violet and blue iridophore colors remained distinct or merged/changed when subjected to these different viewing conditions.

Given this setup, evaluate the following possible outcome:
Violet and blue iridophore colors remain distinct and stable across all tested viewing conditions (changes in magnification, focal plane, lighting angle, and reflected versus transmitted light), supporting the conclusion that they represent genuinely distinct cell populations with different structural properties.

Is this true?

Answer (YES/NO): YES